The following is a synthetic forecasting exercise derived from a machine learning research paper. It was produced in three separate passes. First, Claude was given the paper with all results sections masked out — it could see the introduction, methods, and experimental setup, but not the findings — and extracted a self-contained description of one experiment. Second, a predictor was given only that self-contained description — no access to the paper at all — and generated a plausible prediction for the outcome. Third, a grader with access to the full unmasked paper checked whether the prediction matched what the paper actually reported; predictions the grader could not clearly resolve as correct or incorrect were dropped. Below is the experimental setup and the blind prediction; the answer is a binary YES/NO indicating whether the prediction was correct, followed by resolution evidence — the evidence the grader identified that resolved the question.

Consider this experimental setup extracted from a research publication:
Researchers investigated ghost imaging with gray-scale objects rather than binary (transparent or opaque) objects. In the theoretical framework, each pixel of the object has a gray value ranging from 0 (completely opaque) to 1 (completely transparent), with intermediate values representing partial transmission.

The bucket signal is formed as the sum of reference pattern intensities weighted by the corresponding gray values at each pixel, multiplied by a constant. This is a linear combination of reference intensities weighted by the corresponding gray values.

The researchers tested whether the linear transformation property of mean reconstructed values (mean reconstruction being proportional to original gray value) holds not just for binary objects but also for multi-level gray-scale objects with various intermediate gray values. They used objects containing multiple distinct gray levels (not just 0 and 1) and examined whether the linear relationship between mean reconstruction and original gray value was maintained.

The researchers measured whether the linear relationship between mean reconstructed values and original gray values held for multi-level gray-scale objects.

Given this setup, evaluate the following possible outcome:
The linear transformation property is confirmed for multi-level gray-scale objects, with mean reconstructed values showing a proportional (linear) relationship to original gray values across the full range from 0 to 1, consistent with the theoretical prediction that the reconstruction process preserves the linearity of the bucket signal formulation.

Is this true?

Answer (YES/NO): YES